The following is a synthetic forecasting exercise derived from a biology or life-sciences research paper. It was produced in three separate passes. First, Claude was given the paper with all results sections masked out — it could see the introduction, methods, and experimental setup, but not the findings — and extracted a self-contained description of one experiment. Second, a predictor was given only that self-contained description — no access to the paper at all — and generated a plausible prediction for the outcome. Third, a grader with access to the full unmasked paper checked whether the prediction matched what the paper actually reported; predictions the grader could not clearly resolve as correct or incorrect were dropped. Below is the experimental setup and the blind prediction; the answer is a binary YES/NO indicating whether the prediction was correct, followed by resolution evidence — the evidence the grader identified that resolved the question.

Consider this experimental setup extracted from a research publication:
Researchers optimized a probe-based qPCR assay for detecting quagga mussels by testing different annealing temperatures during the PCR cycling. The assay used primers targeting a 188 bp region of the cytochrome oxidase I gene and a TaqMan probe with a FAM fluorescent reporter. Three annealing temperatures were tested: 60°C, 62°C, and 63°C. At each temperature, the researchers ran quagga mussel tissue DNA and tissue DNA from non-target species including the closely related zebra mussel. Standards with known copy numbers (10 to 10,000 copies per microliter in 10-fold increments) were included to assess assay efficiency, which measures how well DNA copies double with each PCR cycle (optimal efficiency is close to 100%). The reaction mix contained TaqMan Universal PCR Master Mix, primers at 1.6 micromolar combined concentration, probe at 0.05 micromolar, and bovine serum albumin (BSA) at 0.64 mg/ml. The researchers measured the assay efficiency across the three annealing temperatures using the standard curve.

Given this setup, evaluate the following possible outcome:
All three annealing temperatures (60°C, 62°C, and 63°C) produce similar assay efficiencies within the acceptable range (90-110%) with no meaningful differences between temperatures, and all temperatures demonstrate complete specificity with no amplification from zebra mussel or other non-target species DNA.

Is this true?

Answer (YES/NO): NO